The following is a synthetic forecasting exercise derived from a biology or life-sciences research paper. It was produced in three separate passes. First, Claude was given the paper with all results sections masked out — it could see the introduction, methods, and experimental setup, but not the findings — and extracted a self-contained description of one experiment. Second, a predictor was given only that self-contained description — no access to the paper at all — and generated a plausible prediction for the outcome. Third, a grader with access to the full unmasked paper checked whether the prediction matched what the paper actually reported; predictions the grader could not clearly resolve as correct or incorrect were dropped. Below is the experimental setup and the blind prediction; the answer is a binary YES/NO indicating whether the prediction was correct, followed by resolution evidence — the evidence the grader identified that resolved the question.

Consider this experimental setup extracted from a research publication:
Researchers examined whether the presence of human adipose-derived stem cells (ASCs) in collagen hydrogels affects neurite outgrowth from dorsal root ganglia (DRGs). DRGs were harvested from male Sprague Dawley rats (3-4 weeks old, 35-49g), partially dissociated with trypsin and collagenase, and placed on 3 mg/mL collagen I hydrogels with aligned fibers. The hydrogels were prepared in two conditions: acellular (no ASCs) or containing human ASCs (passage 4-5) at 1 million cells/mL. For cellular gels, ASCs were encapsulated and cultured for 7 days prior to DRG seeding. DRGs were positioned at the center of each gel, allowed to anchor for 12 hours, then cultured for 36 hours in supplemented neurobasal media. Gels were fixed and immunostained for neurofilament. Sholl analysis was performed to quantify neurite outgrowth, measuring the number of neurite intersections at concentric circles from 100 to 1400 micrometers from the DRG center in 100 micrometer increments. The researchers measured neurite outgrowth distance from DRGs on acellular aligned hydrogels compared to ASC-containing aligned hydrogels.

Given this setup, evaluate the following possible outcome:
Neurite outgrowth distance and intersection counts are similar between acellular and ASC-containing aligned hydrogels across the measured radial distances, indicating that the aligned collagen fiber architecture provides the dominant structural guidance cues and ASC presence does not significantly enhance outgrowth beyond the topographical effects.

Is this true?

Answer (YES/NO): NO